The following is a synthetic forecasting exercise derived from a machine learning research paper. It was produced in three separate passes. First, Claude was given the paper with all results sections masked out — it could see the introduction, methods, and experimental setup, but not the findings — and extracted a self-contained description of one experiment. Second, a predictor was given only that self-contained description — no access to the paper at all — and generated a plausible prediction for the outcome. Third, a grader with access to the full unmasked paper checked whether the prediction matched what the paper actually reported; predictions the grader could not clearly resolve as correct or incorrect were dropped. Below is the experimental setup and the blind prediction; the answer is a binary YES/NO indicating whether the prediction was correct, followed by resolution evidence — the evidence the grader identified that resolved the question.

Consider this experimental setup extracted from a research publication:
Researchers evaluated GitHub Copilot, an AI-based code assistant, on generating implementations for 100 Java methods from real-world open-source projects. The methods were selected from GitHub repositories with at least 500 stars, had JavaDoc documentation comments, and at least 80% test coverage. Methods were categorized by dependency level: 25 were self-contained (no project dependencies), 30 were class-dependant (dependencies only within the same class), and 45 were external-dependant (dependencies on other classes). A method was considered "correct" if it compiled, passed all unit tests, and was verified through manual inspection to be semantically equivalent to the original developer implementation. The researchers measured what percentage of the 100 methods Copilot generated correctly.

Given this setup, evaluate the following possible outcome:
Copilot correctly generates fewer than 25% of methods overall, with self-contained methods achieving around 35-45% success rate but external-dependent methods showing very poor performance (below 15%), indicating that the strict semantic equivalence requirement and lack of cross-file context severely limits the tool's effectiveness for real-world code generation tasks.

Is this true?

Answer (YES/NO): NO